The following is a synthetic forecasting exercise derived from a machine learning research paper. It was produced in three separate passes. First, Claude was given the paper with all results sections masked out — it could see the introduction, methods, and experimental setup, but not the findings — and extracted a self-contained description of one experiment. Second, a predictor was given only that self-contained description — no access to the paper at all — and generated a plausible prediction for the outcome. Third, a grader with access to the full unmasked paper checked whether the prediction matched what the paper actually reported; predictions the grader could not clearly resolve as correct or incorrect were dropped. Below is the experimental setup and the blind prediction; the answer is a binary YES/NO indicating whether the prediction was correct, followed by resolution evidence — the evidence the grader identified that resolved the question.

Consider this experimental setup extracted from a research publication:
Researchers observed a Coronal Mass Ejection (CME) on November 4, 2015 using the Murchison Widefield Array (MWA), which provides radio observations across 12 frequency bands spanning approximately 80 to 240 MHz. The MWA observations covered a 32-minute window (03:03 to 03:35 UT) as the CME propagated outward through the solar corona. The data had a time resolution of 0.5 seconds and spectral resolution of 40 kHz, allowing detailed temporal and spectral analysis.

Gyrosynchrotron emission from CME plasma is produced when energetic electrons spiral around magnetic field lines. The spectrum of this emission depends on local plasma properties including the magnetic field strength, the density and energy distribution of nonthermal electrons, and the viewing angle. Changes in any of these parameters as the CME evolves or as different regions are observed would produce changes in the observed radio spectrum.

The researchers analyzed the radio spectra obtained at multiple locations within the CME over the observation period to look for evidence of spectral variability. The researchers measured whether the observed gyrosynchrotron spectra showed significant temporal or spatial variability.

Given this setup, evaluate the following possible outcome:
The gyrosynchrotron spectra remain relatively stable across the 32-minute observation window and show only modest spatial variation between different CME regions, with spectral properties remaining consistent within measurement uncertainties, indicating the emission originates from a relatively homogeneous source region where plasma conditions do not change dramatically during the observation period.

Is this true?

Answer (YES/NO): NO